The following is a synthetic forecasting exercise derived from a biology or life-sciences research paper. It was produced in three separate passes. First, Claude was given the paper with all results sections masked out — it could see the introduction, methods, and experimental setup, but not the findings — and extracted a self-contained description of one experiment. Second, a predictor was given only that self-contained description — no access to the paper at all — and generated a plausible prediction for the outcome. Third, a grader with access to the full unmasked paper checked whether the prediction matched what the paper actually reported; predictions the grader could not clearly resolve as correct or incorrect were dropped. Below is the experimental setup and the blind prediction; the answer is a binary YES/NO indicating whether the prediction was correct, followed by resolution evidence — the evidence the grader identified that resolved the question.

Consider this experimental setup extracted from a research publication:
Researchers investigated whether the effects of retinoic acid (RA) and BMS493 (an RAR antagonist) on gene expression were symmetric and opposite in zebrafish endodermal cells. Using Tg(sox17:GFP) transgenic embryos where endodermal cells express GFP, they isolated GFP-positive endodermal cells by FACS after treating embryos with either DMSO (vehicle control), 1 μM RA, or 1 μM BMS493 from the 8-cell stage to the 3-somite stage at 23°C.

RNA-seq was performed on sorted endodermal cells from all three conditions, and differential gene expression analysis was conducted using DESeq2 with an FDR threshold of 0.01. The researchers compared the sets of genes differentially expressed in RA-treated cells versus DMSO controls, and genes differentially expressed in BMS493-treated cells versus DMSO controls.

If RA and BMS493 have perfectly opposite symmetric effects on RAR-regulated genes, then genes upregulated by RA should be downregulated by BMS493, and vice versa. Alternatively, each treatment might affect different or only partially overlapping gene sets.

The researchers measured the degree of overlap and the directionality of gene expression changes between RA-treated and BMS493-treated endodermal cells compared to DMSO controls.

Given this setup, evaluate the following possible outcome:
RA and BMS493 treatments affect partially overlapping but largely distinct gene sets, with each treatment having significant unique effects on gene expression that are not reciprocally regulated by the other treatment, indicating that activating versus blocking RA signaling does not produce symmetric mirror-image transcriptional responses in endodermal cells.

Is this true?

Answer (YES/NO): NO